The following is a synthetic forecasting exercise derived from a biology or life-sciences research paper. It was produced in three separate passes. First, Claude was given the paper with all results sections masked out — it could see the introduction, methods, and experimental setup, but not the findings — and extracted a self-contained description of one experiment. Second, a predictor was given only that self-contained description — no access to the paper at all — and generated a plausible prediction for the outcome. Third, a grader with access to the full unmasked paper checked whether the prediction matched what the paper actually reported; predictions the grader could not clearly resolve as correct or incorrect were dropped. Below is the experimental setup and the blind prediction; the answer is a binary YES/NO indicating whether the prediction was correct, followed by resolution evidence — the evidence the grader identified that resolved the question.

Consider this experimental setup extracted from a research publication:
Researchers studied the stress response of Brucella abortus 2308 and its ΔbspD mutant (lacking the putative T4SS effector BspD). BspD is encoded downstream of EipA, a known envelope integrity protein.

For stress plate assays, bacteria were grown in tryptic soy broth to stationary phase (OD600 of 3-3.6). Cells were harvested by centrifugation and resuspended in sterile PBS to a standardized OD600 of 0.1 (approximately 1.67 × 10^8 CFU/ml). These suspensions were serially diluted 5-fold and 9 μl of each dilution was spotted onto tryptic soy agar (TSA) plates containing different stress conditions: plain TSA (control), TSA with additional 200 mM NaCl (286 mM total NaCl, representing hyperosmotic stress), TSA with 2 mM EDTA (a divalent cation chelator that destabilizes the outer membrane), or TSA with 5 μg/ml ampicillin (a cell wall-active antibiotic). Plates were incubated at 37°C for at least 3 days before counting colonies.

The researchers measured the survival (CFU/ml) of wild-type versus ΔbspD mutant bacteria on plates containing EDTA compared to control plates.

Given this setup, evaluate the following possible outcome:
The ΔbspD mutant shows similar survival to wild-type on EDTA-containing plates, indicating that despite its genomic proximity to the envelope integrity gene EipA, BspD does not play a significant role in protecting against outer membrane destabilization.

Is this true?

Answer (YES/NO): NO